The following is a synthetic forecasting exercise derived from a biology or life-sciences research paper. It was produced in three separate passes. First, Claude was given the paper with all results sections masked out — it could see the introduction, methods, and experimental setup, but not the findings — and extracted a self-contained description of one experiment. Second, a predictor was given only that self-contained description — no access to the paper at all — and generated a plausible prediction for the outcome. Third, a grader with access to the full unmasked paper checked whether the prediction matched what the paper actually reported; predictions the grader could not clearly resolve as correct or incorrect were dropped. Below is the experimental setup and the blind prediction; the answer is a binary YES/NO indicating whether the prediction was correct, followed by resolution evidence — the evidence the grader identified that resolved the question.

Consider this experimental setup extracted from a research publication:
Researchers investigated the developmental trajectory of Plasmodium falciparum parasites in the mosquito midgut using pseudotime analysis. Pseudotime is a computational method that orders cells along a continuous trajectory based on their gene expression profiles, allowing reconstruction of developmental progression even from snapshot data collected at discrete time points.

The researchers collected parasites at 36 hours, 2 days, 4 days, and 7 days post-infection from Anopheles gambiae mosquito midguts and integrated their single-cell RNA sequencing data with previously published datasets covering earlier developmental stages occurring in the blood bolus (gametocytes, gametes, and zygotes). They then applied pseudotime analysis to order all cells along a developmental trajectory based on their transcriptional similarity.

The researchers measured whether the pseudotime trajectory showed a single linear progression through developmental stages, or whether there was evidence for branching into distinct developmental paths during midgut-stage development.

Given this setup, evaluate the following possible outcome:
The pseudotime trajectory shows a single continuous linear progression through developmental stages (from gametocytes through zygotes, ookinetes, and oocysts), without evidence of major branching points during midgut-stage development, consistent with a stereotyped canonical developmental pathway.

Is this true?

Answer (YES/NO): YES